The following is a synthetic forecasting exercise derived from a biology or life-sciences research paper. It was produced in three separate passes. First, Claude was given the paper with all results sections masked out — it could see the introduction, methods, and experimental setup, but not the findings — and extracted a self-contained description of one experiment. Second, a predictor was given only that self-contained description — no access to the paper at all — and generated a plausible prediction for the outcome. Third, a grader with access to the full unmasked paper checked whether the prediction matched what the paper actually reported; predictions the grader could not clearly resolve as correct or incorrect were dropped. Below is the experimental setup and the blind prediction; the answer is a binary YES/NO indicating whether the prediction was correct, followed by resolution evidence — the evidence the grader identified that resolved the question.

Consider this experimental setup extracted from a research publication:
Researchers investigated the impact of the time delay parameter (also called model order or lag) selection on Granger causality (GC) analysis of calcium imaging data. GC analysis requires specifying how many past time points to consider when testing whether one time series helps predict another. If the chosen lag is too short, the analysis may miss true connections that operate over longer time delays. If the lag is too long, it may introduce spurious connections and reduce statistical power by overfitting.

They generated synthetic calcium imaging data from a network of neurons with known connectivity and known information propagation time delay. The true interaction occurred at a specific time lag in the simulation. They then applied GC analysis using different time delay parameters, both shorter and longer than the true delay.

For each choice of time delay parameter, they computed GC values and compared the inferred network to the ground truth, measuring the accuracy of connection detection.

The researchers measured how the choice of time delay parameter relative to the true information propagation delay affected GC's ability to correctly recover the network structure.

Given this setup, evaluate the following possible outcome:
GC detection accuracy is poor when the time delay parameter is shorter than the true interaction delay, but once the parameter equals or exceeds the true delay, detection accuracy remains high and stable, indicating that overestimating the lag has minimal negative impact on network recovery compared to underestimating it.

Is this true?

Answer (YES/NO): NO